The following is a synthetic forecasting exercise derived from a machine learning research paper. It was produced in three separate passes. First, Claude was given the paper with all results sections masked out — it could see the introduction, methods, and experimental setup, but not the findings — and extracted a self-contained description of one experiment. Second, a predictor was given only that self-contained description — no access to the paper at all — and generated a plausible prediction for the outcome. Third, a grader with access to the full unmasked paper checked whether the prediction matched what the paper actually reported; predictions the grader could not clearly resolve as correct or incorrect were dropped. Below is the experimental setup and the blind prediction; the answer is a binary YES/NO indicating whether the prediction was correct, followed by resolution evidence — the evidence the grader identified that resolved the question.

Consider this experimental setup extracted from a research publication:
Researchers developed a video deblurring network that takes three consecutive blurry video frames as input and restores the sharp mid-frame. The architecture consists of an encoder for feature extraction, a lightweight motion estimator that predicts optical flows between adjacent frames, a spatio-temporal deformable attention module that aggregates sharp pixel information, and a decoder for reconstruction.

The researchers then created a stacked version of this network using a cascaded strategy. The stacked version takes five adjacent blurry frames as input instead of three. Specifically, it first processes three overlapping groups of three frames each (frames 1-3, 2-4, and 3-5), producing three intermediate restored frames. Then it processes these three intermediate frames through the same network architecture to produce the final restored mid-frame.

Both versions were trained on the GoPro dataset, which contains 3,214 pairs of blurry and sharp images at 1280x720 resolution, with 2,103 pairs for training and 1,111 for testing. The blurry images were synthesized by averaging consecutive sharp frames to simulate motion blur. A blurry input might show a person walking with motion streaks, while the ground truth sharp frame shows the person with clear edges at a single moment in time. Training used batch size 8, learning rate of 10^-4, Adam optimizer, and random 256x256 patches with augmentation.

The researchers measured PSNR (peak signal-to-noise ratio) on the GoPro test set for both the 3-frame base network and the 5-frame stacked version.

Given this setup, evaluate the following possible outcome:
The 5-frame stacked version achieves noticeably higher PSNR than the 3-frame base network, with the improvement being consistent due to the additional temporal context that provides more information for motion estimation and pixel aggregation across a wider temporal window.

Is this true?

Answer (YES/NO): YES